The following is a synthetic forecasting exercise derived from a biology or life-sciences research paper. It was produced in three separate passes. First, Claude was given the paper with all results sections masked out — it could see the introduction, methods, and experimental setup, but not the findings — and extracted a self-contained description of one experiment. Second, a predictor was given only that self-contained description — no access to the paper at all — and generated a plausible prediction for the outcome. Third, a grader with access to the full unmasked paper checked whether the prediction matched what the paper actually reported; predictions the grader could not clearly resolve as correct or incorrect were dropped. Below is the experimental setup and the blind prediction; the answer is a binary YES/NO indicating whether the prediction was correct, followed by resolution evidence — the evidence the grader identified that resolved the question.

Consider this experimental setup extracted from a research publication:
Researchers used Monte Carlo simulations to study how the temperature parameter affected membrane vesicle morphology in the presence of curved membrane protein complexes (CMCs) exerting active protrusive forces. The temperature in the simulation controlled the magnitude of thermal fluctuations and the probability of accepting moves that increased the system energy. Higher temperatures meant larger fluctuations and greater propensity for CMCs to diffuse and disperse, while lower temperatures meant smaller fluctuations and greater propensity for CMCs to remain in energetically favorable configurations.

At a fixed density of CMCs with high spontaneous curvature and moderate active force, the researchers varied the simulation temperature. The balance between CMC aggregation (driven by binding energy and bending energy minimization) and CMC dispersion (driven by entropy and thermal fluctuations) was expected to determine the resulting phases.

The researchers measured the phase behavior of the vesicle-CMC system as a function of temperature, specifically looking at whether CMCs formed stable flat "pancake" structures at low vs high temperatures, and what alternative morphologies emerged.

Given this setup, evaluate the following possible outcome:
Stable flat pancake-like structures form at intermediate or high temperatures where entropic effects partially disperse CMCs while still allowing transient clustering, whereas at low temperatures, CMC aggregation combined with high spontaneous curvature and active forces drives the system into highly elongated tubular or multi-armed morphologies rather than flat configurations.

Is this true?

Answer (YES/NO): NO